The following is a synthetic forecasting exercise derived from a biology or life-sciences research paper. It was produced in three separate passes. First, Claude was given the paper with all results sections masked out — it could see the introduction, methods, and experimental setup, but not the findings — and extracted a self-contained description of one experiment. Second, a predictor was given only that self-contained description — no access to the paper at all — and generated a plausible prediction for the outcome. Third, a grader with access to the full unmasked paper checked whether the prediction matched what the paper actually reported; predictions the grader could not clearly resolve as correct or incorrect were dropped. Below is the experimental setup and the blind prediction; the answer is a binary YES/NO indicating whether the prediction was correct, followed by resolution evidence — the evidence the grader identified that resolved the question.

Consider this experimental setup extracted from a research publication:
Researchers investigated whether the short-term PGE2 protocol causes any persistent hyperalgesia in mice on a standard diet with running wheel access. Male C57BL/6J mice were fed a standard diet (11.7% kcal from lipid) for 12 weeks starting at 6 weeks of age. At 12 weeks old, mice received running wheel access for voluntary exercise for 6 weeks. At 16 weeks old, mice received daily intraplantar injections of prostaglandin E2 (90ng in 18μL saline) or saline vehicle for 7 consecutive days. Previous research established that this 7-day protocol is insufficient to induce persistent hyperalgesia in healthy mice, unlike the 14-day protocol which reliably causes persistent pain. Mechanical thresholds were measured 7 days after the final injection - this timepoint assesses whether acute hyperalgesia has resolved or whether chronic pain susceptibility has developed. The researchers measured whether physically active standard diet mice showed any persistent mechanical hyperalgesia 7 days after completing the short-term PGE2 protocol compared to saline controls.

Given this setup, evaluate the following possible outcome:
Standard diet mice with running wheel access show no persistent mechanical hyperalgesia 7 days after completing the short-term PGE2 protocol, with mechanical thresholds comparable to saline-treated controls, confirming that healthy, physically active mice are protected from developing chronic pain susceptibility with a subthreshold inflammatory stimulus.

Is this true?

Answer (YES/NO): YES